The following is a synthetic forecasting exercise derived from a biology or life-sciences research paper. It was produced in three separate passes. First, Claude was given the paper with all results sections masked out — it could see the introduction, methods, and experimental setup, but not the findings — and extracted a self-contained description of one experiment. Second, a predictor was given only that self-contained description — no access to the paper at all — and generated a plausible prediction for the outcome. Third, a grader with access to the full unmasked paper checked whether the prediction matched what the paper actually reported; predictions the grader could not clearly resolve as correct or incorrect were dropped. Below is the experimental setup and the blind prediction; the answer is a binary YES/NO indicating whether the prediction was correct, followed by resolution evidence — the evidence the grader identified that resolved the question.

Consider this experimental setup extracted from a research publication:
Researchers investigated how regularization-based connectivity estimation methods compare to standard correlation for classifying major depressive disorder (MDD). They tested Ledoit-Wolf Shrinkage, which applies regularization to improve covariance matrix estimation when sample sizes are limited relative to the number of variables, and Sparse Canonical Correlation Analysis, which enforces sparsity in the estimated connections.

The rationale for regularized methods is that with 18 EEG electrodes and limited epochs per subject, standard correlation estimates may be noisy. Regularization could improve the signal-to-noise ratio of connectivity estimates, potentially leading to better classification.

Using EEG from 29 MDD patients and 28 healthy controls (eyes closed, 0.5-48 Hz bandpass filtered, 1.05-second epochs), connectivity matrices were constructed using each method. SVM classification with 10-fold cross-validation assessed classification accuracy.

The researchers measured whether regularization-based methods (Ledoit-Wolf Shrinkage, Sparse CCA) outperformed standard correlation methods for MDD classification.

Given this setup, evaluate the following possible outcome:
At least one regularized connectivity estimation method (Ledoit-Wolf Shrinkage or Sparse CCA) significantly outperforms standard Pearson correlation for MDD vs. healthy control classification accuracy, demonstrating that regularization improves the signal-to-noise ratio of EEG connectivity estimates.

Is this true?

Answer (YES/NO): NO